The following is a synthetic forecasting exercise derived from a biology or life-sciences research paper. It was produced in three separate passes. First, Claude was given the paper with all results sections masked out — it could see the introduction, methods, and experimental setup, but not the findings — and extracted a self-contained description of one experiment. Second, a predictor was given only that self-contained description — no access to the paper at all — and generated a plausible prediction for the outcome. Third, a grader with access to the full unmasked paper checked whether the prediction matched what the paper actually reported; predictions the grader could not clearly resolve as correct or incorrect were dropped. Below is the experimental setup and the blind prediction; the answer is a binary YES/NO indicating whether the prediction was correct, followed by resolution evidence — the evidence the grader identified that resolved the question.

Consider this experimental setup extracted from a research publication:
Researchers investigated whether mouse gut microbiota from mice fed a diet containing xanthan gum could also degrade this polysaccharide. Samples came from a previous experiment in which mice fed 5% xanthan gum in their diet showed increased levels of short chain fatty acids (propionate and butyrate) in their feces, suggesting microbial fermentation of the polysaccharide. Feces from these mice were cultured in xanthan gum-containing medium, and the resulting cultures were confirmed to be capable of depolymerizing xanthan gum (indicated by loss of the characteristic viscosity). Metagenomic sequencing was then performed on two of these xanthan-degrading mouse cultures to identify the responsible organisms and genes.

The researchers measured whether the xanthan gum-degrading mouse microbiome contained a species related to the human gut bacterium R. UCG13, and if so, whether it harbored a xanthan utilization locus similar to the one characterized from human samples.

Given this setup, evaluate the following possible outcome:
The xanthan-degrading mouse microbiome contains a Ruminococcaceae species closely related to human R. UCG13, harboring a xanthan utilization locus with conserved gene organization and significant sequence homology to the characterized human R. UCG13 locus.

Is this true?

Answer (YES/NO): YES